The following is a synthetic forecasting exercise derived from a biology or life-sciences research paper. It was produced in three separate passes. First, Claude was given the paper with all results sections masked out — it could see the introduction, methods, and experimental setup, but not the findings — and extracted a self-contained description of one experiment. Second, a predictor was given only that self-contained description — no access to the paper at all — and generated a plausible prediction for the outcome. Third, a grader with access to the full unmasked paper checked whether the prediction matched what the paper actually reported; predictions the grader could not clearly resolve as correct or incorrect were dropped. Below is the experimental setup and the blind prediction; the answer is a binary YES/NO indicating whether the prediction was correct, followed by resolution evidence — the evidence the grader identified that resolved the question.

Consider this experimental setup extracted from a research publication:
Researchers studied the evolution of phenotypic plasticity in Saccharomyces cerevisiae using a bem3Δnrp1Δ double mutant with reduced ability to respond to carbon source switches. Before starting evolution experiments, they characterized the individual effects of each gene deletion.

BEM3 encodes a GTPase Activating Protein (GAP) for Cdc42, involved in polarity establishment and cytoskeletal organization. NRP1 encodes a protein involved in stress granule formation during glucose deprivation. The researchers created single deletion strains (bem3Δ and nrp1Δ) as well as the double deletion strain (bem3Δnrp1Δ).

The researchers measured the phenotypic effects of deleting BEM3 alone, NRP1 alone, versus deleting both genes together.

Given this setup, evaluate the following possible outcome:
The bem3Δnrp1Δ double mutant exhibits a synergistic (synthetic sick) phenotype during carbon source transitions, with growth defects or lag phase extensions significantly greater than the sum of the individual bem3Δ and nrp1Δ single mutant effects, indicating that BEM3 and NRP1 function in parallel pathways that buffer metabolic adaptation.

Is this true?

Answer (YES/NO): YES